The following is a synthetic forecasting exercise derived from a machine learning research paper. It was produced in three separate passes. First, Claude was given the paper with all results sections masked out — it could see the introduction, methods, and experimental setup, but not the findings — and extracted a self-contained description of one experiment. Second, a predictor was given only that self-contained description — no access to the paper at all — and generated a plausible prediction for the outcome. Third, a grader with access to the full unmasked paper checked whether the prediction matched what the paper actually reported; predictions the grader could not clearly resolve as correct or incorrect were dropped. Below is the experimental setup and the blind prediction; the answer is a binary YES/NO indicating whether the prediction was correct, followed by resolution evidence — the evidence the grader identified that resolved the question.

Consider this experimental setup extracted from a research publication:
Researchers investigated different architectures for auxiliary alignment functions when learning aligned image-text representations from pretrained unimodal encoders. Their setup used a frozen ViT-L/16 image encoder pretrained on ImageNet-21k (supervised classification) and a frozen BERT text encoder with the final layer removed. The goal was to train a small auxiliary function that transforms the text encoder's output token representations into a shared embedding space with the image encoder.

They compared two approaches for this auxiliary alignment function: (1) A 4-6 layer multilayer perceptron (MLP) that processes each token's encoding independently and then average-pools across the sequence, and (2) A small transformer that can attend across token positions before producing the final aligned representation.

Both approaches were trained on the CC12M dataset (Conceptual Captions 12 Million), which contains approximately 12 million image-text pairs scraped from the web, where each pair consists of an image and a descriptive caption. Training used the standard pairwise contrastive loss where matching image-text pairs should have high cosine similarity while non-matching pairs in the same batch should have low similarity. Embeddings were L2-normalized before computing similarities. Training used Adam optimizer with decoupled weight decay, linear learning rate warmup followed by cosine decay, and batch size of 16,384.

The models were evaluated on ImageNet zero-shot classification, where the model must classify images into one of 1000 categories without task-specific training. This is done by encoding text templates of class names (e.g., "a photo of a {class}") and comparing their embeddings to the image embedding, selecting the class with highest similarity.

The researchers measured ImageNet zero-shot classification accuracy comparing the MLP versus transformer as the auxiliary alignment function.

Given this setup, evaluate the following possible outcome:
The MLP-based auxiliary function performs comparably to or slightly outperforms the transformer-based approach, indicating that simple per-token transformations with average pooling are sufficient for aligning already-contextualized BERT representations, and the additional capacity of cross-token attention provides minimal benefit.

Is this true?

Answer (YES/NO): YES